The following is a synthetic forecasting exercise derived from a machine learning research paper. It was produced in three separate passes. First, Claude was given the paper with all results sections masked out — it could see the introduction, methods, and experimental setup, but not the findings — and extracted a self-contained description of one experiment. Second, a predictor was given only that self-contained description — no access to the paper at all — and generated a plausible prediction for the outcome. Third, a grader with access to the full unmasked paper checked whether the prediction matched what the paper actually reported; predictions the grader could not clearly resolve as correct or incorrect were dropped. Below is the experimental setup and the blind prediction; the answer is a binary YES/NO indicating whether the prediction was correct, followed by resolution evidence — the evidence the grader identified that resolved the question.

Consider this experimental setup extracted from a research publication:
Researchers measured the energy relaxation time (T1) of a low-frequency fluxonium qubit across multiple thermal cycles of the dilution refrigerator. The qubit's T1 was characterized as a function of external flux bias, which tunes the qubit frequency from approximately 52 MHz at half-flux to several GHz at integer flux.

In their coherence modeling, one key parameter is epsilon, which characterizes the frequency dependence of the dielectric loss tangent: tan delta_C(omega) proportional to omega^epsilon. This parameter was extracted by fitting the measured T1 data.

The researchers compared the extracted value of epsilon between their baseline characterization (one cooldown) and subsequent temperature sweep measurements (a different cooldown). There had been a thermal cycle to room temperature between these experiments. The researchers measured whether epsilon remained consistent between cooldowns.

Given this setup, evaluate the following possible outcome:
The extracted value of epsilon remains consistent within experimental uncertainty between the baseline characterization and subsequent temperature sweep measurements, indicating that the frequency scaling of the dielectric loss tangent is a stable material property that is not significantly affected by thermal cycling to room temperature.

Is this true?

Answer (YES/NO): NO